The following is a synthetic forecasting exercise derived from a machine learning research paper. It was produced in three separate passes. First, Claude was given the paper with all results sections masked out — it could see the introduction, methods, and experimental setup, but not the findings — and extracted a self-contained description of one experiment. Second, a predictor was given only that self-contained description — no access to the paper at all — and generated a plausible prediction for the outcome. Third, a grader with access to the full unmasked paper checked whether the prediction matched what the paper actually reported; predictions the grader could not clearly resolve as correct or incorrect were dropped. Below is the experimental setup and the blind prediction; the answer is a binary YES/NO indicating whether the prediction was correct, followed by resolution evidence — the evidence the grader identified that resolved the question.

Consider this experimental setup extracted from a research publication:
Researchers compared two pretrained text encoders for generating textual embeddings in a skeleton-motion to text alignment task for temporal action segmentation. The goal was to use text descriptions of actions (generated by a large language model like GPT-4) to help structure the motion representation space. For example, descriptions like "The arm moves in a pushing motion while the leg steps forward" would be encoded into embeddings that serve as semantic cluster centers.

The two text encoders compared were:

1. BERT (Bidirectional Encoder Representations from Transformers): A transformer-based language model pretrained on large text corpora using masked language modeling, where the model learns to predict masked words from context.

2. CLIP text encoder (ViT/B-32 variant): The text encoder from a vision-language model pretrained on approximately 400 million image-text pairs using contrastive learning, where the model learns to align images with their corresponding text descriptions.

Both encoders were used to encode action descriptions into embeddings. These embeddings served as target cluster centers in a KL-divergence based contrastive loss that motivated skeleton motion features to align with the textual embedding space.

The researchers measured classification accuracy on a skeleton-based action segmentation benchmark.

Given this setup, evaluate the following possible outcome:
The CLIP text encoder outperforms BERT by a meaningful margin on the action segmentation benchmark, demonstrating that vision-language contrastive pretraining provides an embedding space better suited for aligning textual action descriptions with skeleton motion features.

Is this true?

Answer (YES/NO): NO